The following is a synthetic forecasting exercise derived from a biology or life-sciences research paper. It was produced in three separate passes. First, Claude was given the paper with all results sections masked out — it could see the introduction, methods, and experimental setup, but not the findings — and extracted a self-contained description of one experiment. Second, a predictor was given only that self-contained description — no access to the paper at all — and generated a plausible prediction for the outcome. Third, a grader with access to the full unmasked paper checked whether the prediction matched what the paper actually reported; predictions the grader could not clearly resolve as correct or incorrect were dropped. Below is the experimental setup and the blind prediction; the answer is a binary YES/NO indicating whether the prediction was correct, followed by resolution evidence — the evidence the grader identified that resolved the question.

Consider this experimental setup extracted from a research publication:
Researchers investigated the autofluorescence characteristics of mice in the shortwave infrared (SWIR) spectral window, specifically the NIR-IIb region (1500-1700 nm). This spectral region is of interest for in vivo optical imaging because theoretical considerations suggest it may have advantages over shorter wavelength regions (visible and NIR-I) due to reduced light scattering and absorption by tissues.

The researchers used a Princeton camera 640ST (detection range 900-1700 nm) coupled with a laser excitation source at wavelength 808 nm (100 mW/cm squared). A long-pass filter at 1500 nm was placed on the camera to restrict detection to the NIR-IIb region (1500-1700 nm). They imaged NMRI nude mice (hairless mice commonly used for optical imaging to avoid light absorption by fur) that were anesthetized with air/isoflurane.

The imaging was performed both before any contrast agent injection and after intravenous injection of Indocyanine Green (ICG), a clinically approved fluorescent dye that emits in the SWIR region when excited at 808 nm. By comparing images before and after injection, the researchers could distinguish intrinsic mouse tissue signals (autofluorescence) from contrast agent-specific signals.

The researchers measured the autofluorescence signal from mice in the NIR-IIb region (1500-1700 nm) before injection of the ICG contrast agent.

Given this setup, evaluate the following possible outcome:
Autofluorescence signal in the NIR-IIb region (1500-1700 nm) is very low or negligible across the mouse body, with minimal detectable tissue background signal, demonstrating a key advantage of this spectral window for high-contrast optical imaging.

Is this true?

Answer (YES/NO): YES